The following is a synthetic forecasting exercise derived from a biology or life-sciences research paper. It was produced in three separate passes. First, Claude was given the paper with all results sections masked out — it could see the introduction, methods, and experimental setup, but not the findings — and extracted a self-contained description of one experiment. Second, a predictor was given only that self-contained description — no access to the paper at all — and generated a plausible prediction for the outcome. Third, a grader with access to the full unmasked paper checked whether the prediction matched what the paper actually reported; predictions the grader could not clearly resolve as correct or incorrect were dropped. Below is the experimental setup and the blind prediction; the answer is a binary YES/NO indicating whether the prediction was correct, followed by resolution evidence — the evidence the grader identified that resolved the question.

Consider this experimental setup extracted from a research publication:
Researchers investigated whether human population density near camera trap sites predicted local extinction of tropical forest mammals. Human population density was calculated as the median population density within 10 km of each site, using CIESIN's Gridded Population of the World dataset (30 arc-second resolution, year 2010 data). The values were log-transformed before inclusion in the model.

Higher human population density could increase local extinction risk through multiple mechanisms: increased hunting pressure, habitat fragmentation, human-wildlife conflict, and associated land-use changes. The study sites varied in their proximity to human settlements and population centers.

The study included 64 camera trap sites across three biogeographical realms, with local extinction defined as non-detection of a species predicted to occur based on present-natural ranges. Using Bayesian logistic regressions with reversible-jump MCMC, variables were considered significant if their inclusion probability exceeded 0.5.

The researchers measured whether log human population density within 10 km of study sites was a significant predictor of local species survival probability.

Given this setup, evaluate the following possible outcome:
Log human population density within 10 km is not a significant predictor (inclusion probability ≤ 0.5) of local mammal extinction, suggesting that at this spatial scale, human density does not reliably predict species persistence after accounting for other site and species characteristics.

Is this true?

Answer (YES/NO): YES